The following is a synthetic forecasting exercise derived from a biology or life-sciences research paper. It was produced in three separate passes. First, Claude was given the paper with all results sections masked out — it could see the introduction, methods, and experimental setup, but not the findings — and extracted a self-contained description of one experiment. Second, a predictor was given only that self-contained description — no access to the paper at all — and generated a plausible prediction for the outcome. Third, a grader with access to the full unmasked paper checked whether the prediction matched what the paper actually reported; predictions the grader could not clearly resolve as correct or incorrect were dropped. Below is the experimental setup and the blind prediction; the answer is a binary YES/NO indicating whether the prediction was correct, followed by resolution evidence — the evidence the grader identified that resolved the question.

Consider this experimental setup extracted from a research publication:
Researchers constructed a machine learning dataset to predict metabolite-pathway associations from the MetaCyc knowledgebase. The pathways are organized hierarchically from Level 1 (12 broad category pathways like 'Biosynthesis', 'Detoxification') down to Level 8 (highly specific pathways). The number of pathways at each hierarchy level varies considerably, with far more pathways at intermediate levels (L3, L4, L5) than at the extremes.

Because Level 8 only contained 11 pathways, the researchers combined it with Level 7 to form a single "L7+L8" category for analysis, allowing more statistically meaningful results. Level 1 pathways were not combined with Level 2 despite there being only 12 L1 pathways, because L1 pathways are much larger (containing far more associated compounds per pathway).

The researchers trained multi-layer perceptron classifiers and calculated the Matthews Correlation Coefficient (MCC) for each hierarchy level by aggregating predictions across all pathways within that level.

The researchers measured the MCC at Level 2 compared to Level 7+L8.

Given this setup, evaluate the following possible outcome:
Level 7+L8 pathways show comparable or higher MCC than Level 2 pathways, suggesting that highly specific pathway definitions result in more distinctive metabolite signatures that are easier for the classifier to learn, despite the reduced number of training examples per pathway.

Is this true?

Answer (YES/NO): NO